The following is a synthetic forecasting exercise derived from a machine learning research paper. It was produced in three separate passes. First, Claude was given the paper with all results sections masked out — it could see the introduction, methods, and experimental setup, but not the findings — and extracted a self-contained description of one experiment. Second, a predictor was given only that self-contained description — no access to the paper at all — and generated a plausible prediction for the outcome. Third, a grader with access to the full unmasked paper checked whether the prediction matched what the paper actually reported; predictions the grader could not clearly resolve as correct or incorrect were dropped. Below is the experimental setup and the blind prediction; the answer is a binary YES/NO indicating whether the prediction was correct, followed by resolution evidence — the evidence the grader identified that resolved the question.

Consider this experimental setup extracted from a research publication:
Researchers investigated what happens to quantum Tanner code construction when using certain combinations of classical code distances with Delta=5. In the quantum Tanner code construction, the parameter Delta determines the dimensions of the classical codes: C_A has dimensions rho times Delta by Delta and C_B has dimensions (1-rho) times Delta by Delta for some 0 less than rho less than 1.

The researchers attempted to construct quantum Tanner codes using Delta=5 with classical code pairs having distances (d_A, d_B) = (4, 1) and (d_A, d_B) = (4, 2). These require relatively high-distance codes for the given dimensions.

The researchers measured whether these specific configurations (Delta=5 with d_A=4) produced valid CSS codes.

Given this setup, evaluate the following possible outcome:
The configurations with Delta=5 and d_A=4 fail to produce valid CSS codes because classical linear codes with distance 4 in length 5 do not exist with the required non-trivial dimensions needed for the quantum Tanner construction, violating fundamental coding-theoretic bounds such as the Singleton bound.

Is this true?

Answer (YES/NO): NO